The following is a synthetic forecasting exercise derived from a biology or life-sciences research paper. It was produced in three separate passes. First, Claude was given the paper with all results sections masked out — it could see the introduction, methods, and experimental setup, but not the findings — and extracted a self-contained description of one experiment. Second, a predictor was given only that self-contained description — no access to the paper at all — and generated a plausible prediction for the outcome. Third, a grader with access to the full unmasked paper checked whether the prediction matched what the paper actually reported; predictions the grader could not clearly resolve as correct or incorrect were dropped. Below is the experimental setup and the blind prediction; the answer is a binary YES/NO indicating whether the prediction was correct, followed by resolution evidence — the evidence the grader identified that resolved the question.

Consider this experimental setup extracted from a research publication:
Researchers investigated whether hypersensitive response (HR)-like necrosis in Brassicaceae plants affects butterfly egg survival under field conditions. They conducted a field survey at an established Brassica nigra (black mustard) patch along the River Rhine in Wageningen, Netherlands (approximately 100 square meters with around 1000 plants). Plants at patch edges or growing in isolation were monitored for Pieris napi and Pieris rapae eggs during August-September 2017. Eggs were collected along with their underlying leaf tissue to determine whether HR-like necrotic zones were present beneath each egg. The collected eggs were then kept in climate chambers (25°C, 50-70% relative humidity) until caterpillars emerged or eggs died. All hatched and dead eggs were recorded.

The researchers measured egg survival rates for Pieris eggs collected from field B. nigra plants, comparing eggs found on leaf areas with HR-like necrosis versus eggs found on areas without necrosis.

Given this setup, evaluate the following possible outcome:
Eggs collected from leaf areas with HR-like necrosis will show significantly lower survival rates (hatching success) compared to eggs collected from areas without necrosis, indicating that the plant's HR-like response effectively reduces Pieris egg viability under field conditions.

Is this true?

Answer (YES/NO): YES